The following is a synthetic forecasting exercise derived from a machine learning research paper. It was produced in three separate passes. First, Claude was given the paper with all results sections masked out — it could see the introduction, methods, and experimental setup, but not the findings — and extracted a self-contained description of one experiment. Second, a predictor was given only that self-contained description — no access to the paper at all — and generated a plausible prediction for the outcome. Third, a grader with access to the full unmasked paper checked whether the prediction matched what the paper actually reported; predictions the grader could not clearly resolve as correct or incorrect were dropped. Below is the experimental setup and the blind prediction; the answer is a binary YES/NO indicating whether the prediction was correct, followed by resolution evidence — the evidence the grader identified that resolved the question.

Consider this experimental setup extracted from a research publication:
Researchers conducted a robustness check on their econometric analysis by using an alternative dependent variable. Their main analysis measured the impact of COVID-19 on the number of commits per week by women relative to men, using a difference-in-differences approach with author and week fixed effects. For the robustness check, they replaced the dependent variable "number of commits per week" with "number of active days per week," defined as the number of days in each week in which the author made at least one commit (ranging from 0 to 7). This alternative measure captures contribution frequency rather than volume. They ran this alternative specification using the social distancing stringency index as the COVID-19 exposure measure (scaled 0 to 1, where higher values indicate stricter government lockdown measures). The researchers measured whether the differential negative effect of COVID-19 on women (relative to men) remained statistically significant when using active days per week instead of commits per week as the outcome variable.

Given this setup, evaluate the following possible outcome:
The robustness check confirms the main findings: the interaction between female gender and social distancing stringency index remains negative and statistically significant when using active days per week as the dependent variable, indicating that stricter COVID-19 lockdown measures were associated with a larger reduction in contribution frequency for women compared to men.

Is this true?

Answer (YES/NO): YES